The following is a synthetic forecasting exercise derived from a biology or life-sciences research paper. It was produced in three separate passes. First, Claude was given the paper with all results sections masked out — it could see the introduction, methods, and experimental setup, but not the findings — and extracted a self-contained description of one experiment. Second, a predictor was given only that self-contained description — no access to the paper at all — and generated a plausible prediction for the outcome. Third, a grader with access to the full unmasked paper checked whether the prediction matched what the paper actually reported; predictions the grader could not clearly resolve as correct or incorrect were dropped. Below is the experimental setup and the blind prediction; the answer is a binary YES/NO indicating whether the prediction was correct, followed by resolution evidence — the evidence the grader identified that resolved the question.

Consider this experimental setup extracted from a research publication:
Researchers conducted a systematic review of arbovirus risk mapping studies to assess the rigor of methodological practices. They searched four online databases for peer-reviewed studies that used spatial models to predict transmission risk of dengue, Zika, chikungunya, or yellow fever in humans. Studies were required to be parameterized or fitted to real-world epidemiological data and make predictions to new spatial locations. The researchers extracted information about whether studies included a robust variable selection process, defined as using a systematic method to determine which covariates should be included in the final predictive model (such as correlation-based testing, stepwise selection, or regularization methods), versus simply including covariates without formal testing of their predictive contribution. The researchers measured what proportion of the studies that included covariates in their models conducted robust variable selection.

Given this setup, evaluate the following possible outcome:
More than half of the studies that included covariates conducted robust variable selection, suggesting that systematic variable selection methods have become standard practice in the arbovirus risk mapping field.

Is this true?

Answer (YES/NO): NO